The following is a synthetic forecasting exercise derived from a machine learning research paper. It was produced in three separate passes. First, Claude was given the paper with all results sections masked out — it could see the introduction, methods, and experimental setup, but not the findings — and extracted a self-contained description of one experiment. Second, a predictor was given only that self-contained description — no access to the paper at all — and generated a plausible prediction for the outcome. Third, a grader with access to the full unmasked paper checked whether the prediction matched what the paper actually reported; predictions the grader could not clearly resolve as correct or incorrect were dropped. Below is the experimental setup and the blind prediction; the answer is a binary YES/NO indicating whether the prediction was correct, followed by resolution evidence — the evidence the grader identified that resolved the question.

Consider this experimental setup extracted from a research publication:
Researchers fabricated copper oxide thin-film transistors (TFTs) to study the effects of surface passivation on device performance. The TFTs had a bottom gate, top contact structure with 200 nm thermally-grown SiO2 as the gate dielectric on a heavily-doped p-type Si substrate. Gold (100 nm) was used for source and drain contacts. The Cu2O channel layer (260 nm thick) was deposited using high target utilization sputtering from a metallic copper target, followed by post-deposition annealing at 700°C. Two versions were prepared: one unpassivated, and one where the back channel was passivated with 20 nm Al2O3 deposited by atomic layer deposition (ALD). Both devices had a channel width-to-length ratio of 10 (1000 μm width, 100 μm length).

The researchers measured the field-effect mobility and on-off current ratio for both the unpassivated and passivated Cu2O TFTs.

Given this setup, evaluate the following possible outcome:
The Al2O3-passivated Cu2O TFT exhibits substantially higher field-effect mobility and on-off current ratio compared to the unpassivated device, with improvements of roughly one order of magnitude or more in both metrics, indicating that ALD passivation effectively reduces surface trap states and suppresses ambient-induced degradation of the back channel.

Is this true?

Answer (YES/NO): NO